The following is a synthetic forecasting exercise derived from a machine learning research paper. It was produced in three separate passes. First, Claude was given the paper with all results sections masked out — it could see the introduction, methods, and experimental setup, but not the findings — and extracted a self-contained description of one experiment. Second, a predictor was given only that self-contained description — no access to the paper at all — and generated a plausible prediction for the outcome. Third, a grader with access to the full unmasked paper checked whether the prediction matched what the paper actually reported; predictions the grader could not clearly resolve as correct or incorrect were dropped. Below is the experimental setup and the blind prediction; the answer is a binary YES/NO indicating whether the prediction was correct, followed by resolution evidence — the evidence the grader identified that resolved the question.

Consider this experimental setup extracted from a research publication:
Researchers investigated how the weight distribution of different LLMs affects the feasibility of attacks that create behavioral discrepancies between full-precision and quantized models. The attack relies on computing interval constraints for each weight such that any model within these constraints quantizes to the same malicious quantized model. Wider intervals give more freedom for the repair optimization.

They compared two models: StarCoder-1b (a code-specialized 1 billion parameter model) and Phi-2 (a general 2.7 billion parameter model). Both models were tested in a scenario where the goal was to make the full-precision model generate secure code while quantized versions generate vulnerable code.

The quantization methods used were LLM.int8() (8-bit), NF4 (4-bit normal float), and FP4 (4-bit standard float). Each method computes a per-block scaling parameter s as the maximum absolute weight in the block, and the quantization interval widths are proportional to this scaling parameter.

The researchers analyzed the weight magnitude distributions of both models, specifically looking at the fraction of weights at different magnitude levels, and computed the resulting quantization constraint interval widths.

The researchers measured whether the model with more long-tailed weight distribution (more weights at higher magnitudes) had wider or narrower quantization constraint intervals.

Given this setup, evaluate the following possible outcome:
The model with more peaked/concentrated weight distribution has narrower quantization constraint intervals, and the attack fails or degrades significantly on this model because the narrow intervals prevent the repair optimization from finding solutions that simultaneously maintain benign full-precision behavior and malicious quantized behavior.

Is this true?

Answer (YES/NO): NO